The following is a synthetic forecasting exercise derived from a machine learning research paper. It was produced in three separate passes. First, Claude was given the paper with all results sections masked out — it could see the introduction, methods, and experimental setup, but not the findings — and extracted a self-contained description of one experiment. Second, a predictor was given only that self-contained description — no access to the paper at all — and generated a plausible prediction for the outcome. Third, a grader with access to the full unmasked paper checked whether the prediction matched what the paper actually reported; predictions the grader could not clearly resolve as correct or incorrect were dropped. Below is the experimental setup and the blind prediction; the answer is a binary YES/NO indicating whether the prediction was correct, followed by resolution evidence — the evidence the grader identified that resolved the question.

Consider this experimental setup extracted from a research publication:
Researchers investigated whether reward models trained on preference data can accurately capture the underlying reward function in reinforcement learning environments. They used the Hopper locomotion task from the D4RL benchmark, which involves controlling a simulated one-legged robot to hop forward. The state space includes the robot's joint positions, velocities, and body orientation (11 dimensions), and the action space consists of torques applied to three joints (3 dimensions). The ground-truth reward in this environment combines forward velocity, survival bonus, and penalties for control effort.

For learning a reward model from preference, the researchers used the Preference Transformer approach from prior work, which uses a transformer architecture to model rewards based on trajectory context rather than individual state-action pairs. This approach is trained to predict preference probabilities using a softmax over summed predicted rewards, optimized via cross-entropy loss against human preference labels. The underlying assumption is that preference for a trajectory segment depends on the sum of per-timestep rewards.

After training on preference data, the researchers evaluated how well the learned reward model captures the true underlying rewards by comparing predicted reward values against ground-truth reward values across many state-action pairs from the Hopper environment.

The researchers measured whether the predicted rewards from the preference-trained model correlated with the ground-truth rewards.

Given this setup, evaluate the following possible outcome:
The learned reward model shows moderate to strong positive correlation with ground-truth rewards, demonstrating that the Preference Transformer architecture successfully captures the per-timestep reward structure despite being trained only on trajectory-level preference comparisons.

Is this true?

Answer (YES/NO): NO